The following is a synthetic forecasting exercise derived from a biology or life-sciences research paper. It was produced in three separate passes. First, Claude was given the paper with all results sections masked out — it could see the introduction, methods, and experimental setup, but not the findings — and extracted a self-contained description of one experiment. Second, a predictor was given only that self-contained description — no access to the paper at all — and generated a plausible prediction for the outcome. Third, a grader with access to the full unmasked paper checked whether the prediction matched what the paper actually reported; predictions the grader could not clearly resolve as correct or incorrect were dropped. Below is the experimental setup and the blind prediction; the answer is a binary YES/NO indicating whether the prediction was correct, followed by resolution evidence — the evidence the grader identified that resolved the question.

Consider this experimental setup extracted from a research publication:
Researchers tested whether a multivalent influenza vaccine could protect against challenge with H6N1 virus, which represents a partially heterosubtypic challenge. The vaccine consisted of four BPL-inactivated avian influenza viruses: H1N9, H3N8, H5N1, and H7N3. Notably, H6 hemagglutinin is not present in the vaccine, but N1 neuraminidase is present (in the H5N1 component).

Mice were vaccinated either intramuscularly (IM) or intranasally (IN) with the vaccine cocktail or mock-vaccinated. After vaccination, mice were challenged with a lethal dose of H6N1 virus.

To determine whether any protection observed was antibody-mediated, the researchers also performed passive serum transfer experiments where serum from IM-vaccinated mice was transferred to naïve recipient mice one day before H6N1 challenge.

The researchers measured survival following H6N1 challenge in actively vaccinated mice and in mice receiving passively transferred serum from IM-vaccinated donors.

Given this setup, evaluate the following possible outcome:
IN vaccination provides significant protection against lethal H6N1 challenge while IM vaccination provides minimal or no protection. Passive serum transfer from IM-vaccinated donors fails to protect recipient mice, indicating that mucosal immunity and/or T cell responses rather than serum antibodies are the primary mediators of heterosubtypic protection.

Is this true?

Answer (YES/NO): NO